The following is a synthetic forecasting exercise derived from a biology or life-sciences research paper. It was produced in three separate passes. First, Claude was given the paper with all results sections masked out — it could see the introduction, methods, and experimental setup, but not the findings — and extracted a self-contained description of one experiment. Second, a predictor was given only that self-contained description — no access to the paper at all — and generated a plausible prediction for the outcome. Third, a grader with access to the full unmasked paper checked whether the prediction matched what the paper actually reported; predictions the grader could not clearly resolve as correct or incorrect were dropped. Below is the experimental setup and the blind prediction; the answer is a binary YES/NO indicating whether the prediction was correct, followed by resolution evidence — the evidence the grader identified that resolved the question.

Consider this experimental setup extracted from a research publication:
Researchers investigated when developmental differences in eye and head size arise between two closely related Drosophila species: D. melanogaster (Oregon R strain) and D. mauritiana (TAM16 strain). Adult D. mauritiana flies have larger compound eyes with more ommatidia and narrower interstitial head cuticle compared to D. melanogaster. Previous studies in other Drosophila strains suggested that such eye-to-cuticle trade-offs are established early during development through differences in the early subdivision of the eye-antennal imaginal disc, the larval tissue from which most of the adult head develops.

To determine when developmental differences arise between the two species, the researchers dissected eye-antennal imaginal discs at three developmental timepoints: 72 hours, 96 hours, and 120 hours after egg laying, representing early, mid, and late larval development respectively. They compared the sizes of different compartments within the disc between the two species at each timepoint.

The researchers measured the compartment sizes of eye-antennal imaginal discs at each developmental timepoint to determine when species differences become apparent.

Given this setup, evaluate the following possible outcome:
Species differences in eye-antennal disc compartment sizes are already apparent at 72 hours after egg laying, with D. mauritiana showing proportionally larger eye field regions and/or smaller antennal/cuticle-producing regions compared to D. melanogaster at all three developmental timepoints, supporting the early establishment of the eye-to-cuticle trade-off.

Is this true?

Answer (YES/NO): NO